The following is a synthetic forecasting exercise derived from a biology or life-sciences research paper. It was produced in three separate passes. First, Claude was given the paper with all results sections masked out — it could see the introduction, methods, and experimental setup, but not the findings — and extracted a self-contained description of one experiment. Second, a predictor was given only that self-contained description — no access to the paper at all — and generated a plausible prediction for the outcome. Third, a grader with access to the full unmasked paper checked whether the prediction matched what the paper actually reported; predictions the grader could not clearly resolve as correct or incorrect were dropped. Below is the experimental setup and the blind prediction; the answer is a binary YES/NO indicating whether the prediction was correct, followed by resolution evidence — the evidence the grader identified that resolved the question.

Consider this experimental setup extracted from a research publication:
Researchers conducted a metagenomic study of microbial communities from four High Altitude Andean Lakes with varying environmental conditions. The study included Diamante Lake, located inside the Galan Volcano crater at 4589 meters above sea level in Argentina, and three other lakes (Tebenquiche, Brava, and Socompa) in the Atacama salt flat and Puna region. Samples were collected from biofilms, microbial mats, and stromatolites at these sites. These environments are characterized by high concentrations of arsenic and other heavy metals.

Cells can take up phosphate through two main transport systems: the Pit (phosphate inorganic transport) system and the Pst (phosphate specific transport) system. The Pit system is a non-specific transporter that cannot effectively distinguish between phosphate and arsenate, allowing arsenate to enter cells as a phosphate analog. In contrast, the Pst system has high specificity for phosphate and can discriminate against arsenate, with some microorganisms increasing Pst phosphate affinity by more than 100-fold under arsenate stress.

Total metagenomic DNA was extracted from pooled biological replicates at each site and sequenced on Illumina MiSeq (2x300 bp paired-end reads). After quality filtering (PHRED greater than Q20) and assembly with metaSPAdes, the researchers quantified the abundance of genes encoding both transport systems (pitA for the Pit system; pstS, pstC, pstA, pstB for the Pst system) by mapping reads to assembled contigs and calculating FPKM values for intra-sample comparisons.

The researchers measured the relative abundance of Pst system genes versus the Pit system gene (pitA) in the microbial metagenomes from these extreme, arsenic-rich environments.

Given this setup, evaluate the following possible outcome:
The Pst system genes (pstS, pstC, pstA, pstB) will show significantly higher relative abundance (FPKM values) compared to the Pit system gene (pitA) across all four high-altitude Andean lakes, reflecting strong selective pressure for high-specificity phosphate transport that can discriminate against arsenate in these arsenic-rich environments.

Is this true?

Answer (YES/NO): YES